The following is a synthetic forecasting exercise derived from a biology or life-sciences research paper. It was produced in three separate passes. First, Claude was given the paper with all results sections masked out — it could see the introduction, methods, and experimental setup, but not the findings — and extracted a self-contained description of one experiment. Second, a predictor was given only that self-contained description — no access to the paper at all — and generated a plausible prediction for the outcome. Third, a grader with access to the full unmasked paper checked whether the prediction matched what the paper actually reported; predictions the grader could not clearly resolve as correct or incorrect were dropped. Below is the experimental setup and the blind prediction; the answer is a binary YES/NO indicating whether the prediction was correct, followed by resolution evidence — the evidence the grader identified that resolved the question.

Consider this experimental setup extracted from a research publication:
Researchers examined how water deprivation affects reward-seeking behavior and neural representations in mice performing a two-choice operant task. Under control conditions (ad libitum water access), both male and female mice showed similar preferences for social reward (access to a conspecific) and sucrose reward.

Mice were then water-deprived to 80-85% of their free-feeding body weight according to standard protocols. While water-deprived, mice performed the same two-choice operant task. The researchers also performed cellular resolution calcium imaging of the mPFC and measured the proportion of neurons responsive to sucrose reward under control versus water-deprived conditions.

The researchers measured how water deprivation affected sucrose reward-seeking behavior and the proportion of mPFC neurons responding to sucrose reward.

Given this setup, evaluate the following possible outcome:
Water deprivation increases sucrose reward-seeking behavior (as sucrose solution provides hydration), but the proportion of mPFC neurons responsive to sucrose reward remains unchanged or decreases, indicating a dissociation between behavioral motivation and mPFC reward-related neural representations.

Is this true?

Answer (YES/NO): NO